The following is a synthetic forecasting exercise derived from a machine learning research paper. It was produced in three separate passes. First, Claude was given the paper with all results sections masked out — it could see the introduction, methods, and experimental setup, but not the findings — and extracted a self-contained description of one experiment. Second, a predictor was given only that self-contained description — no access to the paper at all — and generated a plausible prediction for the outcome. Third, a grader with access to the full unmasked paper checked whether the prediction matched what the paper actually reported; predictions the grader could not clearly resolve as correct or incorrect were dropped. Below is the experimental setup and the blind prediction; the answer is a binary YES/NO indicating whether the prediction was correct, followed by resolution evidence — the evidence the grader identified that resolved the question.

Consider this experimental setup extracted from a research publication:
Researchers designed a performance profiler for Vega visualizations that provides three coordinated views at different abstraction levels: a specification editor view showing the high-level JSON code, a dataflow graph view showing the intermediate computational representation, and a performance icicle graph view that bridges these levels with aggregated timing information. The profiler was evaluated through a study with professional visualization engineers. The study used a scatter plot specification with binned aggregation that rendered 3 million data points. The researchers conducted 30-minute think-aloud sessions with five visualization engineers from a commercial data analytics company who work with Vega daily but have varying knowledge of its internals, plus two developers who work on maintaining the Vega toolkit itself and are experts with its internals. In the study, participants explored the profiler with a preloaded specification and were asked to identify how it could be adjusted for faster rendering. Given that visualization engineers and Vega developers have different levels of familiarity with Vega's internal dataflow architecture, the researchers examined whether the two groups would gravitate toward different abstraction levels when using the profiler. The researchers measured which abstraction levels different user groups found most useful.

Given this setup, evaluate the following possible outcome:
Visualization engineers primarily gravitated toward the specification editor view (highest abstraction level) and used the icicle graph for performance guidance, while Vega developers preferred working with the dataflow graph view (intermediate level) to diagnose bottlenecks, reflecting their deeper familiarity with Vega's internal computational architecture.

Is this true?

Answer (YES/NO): NO